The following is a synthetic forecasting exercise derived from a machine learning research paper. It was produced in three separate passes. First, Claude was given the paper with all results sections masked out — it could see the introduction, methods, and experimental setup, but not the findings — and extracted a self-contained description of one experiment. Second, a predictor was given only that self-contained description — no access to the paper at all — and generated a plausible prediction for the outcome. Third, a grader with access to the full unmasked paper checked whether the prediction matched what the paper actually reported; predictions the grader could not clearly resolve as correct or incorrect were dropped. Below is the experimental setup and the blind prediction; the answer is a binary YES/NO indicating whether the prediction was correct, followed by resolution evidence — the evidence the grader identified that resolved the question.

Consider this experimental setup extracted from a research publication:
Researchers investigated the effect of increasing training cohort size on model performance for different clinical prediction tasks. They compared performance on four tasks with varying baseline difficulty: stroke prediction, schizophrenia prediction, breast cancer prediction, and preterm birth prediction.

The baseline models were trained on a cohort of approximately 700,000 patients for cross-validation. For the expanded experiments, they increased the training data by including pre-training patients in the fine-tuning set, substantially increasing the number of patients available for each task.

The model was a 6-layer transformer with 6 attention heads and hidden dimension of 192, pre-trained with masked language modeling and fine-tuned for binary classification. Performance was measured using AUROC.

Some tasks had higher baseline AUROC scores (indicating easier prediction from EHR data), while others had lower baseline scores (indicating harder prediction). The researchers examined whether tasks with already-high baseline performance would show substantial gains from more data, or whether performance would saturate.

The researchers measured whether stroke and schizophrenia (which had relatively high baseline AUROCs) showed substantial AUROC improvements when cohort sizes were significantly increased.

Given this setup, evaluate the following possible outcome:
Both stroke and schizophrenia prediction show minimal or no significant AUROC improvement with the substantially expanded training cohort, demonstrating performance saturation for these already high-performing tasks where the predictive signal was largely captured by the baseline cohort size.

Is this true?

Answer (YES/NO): YES